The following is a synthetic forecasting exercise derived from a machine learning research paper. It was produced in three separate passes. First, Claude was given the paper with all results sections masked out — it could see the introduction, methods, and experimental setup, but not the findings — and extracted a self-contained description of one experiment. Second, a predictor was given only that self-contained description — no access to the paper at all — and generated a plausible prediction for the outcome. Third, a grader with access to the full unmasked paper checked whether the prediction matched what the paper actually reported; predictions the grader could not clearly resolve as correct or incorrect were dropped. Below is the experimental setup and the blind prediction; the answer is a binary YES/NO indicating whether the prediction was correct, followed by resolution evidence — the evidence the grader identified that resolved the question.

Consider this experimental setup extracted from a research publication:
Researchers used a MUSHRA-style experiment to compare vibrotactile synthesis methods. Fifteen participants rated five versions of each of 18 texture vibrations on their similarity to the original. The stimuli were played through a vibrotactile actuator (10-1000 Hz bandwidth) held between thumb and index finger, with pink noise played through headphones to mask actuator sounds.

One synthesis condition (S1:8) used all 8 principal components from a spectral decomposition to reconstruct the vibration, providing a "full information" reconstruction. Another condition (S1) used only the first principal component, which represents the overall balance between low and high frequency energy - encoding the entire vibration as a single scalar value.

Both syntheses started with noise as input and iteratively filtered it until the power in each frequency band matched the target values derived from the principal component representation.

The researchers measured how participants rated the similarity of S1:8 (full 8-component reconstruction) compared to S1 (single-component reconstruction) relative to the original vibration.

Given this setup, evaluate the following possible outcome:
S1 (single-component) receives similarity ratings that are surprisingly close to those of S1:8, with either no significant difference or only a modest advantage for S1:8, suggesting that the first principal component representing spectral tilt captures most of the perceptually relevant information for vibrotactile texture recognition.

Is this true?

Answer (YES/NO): YES